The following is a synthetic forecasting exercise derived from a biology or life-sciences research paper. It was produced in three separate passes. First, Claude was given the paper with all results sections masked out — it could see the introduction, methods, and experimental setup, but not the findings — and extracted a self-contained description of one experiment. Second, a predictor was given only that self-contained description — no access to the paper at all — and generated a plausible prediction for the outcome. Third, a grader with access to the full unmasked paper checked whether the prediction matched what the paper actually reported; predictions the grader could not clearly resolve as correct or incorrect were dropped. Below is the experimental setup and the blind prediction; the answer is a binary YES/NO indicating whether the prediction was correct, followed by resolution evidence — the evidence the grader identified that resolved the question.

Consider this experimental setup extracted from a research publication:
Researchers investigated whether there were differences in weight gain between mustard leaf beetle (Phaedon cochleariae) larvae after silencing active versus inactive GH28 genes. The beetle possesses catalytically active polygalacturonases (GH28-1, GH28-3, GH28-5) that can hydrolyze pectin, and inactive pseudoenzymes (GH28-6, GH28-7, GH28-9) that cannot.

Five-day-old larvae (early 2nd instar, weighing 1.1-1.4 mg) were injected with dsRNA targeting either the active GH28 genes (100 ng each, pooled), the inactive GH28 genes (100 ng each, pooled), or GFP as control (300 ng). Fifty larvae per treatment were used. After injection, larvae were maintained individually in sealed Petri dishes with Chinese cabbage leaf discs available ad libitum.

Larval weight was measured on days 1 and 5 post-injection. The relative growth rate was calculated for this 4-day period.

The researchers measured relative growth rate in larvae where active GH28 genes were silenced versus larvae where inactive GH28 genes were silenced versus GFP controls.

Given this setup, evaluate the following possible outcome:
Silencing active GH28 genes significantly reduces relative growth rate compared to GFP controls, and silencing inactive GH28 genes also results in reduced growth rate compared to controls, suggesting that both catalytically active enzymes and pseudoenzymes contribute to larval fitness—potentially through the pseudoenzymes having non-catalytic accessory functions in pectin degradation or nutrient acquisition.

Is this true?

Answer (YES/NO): NO